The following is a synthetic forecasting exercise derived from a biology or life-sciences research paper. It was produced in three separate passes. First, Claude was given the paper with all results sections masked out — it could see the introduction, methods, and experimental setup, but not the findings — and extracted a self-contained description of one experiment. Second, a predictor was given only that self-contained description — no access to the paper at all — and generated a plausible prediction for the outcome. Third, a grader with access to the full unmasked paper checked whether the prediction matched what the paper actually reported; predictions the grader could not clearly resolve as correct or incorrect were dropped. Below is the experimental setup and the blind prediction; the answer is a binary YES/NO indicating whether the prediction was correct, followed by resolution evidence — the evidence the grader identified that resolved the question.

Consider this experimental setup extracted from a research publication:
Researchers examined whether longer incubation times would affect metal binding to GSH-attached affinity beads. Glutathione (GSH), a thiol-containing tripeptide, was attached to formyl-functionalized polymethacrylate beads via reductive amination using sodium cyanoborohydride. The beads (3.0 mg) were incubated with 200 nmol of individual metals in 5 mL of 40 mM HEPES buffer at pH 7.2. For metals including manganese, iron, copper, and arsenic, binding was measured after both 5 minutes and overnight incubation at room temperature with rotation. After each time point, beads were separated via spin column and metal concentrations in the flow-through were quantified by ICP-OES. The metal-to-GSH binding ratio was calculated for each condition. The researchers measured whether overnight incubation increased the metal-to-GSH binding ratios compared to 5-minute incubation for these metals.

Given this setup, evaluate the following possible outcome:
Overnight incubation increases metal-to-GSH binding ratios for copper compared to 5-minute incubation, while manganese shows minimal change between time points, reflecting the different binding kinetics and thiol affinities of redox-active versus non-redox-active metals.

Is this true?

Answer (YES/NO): YES